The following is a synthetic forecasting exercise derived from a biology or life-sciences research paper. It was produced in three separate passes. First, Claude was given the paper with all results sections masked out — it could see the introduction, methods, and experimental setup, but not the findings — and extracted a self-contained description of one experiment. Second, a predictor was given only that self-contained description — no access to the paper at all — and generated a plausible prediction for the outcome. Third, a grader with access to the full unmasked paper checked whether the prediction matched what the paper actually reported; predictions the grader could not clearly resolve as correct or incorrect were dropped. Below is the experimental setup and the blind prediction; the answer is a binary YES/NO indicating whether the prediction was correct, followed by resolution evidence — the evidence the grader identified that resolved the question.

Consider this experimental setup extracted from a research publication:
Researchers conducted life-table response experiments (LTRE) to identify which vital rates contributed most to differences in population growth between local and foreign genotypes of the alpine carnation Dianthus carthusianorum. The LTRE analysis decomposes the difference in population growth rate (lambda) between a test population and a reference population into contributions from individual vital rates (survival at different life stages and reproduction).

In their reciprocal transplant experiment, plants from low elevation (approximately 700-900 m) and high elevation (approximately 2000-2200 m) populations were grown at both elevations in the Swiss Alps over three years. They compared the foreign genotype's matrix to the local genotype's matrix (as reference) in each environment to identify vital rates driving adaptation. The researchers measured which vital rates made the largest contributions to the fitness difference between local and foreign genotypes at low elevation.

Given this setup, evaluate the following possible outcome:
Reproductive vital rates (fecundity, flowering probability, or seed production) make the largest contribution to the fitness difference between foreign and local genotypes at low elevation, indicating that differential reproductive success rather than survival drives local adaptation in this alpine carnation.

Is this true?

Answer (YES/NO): YES